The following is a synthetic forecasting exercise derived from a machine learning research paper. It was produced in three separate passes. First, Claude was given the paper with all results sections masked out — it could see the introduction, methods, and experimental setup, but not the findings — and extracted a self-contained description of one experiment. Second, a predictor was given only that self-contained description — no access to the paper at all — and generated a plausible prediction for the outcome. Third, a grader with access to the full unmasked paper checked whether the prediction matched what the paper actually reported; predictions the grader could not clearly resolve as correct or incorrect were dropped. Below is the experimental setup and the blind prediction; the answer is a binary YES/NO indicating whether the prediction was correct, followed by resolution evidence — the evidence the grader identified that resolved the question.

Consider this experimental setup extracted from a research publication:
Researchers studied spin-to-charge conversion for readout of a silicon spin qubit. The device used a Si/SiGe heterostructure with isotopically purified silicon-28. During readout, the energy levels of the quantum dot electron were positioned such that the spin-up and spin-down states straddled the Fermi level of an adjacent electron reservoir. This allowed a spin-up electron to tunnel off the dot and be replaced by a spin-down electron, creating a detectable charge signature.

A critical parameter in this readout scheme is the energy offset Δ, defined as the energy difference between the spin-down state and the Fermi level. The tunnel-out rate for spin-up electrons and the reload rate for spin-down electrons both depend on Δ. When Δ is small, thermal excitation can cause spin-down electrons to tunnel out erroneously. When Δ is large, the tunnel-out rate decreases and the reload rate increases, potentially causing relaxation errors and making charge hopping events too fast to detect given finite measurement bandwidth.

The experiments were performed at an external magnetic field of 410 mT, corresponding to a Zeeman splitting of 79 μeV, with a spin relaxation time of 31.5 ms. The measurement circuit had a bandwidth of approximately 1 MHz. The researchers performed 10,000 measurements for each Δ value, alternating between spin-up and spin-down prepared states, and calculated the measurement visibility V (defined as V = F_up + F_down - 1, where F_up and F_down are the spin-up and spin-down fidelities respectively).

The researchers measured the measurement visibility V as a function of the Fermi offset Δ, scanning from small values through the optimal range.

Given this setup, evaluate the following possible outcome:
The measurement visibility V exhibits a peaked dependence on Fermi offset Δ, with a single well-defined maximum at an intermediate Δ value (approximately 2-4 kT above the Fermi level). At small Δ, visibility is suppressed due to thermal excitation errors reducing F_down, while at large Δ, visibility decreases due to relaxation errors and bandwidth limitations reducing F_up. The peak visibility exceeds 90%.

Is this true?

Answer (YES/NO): NO